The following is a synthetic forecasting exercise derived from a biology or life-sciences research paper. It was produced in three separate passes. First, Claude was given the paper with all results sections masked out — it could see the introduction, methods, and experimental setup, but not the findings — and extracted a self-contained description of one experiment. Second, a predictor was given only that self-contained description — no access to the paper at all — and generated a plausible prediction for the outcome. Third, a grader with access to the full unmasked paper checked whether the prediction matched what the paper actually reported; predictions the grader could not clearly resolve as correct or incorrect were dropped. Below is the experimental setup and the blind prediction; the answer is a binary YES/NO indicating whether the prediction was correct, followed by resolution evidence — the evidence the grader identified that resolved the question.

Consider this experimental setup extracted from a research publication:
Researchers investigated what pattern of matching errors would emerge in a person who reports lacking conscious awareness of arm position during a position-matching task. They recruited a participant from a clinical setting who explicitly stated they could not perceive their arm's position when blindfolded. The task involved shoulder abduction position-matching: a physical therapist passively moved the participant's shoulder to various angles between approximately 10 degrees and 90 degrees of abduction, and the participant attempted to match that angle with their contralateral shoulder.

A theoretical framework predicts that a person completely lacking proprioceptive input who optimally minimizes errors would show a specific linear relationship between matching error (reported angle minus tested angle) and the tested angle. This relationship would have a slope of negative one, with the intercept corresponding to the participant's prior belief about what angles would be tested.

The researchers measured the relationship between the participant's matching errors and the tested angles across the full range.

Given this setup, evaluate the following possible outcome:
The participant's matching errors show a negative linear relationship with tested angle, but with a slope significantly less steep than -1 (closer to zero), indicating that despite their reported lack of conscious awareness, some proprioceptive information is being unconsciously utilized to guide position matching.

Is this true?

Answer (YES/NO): NO